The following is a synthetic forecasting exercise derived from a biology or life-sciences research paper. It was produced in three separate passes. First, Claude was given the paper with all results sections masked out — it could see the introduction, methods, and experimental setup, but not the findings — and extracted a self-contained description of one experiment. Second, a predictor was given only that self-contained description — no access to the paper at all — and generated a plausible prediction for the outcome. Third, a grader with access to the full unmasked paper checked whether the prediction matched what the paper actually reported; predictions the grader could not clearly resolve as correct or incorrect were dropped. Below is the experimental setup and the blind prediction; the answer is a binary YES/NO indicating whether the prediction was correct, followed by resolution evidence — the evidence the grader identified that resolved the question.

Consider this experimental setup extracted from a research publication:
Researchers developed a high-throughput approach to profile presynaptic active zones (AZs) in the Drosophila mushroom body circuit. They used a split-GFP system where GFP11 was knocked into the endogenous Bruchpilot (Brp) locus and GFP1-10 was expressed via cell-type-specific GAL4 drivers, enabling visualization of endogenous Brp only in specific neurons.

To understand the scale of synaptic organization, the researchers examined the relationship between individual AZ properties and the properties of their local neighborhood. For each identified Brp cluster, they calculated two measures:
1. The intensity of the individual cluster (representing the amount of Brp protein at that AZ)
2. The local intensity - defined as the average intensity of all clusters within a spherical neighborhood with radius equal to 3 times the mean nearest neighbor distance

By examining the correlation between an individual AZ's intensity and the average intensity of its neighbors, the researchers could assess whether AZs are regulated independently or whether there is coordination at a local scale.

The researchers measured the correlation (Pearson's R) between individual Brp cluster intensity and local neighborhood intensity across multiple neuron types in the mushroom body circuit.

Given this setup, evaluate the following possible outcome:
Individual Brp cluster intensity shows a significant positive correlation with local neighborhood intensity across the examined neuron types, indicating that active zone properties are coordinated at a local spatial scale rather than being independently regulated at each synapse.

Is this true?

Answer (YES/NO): NO